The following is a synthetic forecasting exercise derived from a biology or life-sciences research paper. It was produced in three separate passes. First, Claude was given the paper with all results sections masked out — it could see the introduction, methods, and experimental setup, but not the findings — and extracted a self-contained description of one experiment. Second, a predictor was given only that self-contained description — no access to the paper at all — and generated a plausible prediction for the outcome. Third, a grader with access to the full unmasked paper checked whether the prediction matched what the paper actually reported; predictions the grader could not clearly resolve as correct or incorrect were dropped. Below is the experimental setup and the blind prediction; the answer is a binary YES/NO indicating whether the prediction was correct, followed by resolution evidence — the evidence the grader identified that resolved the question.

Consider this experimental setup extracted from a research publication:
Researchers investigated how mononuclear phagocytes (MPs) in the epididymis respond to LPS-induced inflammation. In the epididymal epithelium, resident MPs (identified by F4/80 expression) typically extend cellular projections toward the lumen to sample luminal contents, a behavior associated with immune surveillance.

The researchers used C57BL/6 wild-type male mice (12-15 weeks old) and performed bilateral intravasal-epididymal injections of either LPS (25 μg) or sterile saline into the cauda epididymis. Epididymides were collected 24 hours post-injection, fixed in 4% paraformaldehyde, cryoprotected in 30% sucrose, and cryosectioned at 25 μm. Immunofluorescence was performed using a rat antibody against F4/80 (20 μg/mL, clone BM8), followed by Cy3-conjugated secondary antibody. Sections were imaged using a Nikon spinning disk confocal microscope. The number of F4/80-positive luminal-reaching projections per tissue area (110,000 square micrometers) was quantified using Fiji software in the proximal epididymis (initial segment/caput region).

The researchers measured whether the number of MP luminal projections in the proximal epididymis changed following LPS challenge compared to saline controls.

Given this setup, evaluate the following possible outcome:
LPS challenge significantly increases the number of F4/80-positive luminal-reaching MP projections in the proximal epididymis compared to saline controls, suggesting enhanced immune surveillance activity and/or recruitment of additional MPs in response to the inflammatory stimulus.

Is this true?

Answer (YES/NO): NO